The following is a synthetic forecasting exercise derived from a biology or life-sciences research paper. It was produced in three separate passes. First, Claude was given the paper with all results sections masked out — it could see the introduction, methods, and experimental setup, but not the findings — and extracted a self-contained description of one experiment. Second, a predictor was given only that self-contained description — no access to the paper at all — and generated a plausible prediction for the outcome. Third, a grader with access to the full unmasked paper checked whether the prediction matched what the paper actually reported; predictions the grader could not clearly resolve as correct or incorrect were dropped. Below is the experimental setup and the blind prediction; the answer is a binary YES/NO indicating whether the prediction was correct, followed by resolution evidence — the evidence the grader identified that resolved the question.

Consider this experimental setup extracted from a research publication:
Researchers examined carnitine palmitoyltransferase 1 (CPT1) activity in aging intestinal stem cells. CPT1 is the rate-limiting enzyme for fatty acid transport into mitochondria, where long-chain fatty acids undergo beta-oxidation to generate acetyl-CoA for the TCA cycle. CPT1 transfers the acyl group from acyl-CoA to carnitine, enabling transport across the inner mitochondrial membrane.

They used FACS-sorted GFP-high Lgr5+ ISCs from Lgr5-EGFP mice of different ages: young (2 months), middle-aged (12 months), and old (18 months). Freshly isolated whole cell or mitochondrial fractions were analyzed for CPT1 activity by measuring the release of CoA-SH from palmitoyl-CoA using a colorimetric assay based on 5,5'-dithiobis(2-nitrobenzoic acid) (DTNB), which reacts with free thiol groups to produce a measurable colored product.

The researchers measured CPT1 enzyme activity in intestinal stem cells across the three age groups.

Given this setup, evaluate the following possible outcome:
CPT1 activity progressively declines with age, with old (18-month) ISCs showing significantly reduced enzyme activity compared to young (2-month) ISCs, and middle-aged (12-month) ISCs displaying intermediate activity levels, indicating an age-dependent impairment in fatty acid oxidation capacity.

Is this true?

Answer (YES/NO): YES